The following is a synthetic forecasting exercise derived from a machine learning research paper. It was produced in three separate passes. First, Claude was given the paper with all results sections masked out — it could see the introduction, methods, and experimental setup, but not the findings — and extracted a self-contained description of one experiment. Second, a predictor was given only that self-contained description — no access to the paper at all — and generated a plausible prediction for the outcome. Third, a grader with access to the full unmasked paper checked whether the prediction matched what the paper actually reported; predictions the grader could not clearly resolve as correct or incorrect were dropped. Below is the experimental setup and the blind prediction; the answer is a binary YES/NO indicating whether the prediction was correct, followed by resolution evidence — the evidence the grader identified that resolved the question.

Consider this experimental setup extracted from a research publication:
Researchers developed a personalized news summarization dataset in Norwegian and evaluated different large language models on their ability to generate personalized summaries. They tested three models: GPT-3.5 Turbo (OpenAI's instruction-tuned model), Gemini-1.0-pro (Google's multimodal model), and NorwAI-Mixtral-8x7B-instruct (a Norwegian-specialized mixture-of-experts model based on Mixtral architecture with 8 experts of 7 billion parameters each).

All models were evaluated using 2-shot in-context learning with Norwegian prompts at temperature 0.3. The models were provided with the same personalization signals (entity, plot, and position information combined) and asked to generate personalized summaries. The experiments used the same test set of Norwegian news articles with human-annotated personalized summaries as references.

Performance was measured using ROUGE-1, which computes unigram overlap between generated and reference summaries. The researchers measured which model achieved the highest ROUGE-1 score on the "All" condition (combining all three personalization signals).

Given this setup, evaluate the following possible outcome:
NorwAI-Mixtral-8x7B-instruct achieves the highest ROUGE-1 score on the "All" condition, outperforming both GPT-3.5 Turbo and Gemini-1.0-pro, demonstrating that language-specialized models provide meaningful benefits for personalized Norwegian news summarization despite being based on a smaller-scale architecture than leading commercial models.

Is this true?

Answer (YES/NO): NO